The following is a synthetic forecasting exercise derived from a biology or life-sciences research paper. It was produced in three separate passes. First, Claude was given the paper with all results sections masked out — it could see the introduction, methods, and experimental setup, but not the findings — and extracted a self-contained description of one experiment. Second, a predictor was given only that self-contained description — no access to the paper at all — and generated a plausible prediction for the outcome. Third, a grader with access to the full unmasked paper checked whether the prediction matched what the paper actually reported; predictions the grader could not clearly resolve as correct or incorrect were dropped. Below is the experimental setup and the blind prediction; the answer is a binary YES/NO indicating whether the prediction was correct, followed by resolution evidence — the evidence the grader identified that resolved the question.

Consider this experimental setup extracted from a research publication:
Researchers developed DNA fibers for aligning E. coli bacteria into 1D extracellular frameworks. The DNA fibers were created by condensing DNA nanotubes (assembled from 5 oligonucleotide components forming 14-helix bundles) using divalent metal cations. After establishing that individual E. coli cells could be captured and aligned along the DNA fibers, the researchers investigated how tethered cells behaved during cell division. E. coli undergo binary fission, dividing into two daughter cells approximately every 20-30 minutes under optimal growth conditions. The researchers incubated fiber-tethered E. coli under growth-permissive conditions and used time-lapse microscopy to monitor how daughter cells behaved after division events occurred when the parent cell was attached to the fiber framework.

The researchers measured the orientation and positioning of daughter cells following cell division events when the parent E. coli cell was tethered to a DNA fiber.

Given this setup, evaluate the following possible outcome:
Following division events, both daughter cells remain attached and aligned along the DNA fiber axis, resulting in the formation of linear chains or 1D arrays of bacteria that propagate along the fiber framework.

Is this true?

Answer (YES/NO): YES